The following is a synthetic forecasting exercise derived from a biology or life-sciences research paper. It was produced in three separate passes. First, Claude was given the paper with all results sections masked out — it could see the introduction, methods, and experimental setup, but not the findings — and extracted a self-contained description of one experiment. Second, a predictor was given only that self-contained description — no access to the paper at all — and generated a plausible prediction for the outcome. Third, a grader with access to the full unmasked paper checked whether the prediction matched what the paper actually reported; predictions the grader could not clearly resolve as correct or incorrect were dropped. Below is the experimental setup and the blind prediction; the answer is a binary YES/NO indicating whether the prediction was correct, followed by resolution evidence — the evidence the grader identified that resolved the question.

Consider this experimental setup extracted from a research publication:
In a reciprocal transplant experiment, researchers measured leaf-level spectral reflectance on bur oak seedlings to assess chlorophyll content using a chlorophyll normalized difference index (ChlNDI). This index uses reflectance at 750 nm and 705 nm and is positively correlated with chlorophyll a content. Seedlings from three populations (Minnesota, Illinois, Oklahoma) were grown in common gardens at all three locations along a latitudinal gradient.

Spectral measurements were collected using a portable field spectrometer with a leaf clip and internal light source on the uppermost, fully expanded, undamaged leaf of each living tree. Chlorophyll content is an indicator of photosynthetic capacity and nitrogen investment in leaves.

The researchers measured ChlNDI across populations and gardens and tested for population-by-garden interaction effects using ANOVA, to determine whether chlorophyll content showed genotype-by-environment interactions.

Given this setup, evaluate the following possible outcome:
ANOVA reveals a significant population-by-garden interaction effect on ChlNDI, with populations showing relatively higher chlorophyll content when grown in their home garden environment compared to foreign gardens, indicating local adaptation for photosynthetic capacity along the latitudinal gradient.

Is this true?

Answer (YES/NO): NO